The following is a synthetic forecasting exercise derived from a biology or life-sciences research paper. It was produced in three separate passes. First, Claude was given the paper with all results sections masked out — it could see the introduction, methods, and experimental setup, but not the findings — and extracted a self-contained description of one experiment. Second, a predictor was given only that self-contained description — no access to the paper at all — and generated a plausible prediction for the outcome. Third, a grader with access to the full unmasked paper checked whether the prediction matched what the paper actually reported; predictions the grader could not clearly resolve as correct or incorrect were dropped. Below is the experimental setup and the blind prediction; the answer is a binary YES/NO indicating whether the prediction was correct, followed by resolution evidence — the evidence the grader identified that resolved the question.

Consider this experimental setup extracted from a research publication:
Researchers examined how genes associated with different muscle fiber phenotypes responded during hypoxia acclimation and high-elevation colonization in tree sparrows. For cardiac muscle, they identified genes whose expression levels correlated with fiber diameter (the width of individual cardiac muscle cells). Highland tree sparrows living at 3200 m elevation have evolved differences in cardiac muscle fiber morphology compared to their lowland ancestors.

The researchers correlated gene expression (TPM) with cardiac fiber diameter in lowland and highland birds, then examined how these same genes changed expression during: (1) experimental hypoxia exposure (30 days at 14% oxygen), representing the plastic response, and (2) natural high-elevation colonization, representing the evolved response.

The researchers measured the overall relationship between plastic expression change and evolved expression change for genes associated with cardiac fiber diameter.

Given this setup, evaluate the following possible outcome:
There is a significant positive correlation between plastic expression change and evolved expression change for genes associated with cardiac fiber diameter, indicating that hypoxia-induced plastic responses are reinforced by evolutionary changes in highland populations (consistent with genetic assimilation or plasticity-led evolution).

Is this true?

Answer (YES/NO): NO